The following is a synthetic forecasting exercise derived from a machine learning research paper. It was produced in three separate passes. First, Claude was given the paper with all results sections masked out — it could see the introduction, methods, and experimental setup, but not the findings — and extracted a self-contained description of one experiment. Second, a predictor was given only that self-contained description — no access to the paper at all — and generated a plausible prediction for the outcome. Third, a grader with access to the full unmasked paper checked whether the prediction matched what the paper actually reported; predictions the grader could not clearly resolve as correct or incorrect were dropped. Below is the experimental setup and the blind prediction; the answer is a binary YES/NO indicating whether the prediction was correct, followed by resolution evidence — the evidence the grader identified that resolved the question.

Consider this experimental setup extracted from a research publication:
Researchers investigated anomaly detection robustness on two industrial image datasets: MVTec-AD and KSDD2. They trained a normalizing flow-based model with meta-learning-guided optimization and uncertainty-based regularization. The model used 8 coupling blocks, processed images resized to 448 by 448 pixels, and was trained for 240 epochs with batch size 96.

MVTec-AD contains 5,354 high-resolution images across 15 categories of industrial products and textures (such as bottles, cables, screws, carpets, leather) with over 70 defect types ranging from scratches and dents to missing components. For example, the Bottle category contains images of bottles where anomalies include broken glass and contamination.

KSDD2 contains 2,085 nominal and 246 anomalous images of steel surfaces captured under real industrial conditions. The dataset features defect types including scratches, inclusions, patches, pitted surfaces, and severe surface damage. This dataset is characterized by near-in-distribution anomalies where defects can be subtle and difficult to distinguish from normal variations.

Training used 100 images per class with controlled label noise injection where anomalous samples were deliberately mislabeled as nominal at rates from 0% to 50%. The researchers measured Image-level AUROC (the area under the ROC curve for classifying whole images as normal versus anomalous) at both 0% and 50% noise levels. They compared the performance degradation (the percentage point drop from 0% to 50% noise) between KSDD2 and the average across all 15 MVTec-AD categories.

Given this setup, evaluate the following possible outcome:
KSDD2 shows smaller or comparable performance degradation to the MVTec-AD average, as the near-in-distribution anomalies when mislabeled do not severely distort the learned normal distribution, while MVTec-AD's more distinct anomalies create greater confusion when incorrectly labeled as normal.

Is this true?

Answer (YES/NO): YES